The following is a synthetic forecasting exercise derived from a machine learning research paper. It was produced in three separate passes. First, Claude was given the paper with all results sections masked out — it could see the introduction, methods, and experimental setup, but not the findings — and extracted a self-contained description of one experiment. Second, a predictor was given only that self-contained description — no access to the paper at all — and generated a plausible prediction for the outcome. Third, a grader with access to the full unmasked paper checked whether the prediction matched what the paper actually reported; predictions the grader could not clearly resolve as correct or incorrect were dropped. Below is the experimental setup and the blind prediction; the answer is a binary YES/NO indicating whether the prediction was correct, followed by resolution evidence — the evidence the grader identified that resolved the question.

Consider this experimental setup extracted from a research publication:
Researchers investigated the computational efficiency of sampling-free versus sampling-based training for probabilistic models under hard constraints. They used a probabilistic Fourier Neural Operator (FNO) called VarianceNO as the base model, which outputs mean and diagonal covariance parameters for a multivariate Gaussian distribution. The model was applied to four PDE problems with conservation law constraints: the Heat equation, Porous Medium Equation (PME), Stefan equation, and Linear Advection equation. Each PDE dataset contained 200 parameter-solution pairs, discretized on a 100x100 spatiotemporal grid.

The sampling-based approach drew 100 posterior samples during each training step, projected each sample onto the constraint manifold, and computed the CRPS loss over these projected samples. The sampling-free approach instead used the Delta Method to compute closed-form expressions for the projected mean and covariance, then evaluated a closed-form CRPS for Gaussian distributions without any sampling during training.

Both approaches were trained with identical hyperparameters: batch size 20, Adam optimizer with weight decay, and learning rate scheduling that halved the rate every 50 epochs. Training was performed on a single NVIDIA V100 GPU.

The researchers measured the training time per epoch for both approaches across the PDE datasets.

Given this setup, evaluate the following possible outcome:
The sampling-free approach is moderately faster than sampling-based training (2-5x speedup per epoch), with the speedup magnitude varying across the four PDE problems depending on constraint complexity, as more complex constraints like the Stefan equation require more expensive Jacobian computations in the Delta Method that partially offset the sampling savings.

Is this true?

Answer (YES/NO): NO